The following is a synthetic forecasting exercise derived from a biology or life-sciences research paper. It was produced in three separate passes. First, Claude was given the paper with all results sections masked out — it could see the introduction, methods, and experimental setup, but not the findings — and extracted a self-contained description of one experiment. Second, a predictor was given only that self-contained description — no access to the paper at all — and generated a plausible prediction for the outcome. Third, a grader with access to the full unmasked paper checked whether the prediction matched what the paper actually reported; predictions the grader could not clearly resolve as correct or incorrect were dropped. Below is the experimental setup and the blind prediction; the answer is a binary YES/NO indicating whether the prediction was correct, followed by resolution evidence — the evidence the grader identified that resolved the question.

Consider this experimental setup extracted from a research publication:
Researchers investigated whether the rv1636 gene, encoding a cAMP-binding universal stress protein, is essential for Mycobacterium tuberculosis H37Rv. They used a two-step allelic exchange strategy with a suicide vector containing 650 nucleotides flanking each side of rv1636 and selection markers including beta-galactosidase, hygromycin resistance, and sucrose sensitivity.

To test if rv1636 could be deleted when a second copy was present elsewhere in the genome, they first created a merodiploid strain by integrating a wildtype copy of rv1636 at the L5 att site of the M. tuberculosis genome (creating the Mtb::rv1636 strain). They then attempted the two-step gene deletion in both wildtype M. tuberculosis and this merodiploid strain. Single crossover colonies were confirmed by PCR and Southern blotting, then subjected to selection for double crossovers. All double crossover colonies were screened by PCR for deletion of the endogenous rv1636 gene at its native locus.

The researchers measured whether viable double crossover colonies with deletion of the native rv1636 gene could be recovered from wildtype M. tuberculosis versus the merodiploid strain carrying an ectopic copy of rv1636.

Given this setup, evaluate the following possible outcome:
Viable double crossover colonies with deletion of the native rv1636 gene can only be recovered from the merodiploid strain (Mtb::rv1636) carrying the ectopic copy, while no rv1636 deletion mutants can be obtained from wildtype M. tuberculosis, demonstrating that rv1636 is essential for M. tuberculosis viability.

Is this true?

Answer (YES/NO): YES